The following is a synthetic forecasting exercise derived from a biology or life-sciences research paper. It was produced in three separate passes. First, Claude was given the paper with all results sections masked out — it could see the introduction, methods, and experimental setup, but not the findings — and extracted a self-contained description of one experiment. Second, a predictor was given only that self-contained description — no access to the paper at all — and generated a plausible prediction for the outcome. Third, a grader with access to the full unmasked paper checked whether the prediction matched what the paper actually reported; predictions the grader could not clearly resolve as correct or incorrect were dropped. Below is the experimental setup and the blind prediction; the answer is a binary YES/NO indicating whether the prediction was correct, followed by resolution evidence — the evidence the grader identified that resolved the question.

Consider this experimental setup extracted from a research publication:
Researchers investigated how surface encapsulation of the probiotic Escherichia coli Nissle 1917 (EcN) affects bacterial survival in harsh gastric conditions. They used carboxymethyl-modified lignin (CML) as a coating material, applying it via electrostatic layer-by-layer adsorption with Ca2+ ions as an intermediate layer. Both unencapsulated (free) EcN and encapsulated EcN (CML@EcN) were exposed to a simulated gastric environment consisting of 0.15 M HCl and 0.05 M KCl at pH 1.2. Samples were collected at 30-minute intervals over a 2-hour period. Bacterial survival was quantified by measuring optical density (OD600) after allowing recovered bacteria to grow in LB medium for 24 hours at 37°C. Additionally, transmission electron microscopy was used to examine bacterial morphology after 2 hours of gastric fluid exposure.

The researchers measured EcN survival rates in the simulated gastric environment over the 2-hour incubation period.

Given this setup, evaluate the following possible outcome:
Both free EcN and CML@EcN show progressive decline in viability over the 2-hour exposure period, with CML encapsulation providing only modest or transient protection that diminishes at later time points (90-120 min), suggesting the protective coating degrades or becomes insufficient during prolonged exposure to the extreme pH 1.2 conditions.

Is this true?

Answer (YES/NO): NO